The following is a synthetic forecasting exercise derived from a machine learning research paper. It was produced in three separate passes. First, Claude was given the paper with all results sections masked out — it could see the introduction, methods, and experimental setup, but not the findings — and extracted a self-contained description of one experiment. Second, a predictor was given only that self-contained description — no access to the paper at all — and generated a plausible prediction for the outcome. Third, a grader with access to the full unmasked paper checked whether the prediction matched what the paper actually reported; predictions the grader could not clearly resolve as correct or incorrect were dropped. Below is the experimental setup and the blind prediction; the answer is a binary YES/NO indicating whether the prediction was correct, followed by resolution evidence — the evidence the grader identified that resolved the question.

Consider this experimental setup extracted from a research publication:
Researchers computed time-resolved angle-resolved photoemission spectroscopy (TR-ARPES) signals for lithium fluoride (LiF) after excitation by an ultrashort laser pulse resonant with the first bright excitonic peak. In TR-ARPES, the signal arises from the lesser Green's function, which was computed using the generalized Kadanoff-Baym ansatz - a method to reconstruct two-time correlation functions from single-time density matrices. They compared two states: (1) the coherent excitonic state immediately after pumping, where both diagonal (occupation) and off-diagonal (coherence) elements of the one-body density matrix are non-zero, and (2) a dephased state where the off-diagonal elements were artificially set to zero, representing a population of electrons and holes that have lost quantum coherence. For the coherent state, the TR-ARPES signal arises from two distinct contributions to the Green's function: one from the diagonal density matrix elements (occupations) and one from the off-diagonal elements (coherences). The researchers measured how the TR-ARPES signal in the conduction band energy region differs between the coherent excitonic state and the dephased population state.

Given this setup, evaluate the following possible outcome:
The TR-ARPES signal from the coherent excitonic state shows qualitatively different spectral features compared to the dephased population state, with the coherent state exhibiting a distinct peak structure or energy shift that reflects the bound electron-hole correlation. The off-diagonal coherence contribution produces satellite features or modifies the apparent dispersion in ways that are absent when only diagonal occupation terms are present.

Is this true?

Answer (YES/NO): YES